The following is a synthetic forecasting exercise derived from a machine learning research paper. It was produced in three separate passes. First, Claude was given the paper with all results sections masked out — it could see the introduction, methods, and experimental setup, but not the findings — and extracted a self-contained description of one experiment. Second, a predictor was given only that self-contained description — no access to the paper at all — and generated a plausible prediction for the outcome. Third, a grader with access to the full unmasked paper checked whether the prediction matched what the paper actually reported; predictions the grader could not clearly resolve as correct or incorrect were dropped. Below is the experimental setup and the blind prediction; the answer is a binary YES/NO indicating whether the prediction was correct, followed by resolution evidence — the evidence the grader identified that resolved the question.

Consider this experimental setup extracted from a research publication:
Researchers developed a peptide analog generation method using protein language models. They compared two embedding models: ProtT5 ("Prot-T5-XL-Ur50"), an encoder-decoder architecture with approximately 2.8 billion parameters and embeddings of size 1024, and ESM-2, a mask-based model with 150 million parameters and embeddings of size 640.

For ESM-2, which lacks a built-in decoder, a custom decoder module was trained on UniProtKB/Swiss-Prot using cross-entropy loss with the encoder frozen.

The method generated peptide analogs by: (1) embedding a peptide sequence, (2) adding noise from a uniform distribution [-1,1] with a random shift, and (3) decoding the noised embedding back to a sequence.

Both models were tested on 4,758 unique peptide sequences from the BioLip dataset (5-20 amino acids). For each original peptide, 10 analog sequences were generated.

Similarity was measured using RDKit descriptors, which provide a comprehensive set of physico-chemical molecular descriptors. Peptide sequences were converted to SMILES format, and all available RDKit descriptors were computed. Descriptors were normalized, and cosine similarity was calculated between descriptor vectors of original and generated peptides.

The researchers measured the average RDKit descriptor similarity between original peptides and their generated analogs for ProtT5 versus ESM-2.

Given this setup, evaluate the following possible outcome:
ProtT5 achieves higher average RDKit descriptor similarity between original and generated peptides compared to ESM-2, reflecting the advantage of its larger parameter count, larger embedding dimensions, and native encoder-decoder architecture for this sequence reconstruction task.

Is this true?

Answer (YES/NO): YES